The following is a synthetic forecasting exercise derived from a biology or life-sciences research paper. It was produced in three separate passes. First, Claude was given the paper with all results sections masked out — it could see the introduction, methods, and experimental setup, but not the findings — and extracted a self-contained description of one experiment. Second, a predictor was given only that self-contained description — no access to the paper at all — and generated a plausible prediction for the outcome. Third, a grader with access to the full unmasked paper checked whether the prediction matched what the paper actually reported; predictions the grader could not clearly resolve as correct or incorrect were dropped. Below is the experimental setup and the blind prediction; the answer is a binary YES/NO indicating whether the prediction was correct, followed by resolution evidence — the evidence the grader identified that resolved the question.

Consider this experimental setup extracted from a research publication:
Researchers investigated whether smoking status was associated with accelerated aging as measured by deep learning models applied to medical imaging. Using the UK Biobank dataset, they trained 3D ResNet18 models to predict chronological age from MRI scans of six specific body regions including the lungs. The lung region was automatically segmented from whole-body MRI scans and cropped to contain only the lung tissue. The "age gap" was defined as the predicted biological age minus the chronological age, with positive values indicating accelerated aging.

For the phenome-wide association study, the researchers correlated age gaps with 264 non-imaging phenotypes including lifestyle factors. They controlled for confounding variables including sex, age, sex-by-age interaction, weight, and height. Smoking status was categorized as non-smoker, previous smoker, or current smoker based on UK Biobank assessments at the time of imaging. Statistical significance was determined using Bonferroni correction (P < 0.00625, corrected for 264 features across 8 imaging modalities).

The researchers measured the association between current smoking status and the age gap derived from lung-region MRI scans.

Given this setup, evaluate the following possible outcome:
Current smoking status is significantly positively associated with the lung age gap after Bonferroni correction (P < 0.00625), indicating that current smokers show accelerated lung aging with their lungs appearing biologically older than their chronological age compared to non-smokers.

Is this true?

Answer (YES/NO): YES